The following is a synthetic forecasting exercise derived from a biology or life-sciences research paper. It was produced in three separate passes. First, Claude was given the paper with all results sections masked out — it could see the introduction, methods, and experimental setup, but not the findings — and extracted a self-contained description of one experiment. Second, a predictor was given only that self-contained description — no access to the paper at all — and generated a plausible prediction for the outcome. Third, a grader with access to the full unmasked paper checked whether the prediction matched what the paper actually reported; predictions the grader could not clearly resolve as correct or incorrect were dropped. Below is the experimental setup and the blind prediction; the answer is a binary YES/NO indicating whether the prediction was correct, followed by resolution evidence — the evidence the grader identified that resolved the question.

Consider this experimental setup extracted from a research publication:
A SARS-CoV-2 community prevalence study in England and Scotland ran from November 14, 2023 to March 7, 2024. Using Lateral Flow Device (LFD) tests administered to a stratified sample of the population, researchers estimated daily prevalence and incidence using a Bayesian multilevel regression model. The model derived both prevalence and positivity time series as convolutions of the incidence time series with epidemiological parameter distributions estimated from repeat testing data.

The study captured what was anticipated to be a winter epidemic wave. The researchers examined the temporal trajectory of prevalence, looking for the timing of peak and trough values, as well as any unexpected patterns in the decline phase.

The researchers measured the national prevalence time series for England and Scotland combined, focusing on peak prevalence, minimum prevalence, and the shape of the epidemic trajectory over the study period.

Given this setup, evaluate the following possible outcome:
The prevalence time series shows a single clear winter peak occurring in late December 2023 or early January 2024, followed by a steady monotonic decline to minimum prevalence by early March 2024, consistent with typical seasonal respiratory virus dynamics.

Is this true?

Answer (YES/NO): NO